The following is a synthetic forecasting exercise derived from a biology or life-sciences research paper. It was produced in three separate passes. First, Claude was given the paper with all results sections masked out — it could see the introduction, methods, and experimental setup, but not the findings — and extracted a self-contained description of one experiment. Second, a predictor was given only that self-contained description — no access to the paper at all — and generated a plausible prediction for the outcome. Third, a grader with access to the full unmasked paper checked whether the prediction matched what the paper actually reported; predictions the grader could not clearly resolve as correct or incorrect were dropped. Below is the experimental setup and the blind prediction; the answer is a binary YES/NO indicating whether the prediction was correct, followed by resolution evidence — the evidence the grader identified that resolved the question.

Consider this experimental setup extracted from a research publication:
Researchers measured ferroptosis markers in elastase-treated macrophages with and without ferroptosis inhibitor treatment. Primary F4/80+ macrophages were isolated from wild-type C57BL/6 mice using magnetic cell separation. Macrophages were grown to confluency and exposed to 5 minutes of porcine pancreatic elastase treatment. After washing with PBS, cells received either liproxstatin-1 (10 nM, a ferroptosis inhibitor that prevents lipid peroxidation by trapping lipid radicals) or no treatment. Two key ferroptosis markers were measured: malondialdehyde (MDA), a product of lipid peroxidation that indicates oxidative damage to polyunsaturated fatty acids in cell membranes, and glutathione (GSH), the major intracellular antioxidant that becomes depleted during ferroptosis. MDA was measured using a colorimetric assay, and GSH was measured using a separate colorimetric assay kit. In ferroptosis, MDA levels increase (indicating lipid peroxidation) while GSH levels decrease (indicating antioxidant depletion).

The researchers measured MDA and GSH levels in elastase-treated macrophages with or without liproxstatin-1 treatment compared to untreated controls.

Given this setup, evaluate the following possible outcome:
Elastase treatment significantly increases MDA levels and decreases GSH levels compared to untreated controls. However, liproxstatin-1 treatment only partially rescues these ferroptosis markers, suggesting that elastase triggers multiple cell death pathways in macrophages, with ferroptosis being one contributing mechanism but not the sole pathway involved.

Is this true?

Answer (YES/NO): NO